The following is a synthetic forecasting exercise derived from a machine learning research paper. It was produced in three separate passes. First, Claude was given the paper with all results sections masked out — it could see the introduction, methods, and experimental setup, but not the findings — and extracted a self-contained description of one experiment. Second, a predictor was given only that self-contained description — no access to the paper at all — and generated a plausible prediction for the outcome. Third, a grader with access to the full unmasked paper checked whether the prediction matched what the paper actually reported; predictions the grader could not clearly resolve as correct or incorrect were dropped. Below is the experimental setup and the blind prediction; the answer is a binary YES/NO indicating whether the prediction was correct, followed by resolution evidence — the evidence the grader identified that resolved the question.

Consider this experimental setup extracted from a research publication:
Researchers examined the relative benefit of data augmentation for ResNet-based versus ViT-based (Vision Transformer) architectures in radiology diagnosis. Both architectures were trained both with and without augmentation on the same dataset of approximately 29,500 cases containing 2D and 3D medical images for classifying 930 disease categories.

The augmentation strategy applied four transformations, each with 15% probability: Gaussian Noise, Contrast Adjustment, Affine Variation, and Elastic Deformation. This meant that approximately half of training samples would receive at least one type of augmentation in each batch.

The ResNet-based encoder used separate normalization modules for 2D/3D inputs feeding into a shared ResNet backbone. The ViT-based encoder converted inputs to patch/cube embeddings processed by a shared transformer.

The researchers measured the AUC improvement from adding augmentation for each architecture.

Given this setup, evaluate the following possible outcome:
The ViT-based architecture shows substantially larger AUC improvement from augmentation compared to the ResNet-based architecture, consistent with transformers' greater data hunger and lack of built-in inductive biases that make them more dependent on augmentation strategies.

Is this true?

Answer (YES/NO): YES